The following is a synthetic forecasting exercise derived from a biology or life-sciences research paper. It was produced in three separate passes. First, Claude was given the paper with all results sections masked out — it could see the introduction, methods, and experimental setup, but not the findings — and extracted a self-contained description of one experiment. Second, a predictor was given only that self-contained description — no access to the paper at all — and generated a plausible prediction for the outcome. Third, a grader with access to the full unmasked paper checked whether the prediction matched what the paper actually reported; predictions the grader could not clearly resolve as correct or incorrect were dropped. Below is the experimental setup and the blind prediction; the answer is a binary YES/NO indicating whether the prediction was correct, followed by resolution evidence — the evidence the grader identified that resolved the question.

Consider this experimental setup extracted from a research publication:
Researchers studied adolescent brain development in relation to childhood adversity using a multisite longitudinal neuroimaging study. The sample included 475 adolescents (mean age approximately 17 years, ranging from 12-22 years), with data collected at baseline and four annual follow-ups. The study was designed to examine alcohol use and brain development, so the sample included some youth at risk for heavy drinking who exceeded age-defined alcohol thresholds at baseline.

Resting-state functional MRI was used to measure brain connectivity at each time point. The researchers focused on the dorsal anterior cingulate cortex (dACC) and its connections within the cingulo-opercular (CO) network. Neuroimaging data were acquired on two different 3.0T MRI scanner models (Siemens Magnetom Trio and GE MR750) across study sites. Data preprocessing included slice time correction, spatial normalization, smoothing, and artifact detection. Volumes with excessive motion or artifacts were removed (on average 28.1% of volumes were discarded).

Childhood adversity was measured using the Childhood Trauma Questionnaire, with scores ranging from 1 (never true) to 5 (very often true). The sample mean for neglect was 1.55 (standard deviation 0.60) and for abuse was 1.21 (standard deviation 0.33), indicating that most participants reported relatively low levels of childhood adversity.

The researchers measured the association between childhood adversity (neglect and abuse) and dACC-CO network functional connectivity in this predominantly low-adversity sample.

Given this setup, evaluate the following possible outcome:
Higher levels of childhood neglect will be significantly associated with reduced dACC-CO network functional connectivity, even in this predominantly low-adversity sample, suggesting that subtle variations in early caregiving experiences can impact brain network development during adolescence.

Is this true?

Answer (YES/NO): YES